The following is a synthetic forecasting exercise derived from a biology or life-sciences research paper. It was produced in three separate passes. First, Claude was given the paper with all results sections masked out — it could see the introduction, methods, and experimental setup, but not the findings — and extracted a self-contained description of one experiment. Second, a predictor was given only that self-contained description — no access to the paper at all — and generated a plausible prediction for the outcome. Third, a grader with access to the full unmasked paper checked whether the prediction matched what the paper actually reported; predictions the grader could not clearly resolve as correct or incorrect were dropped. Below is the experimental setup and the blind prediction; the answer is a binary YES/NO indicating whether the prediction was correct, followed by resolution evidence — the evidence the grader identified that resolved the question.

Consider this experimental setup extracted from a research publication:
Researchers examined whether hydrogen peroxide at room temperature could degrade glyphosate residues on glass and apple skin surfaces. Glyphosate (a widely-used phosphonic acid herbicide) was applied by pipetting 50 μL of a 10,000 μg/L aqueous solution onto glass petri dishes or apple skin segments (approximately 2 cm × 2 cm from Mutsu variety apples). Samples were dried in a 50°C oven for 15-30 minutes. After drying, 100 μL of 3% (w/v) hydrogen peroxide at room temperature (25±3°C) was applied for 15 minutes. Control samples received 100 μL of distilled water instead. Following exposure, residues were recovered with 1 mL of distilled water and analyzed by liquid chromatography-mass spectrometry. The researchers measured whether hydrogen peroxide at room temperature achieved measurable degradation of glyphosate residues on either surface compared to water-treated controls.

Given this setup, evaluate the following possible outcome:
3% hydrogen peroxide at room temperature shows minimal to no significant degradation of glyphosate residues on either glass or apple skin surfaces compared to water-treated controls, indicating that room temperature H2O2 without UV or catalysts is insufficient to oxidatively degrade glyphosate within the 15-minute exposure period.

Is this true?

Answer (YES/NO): NO